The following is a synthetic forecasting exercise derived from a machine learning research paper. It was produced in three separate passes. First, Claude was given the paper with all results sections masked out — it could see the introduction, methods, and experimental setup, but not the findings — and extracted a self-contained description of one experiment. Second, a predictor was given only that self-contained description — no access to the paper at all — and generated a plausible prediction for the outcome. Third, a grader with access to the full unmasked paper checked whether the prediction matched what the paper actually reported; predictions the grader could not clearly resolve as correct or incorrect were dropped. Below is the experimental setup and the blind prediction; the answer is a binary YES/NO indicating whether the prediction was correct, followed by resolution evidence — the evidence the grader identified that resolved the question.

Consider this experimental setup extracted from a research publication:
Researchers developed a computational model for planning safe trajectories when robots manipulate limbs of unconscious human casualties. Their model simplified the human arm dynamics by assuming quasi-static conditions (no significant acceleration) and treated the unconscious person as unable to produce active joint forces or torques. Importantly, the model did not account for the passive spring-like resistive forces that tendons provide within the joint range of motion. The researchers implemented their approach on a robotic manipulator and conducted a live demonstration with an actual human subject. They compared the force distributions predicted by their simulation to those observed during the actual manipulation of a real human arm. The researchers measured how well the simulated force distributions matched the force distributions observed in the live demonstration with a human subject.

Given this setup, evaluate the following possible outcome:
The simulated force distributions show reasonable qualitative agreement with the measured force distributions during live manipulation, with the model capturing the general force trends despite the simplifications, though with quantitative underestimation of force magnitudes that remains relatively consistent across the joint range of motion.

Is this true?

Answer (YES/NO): NO